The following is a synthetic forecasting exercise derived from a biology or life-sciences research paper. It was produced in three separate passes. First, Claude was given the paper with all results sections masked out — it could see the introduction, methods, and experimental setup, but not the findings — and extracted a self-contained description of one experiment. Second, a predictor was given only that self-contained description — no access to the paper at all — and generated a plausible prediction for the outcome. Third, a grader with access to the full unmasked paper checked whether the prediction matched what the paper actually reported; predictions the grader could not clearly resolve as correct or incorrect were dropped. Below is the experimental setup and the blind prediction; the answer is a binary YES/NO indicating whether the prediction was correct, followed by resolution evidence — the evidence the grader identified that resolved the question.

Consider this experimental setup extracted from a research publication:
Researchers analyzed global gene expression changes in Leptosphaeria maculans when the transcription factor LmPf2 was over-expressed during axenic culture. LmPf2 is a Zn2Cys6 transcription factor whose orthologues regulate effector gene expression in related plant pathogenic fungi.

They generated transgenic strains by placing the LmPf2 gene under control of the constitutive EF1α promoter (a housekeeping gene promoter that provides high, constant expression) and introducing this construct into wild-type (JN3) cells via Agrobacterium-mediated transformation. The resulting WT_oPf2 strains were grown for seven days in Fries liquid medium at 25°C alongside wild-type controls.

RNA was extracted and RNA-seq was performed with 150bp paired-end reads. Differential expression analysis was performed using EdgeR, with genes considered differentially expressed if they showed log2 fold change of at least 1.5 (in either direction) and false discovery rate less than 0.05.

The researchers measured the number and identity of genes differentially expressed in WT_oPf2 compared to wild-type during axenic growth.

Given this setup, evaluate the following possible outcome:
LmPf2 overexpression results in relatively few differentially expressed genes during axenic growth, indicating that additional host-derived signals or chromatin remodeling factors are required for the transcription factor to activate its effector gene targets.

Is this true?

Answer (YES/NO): YES